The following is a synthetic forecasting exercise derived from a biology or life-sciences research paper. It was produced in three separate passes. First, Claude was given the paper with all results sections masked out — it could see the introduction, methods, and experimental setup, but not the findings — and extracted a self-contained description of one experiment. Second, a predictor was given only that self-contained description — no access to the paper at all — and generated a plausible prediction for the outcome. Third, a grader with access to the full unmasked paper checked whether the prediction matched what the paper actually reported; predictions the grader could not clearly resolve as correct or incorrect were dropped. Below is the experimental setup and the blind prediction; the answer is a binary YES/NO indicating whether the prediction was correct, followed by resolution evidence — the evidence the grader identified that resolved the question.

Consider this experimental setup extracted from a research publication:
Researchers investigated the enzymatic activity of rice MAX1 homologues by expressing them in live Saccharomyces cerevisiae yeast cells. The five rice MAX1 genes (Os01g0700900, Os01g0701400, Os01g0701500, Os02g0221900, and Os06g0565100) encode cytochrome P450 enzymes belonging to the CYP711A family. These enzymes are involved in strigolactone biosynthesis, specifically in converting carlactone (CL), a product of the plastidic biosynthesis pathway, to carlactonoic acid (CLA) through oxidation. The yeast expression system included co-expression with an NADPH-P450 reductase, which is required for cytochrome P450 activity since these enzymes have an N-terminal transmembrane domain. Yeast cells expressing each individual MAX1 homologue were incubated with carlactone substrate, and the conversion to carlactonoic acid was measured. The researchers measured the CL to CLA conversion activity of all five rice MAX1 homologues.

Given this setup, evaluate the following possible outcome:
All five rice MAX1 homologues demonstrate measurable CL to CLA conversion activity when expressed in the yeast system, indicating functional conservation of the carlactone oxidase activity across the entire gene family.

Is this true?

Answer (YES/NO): NO